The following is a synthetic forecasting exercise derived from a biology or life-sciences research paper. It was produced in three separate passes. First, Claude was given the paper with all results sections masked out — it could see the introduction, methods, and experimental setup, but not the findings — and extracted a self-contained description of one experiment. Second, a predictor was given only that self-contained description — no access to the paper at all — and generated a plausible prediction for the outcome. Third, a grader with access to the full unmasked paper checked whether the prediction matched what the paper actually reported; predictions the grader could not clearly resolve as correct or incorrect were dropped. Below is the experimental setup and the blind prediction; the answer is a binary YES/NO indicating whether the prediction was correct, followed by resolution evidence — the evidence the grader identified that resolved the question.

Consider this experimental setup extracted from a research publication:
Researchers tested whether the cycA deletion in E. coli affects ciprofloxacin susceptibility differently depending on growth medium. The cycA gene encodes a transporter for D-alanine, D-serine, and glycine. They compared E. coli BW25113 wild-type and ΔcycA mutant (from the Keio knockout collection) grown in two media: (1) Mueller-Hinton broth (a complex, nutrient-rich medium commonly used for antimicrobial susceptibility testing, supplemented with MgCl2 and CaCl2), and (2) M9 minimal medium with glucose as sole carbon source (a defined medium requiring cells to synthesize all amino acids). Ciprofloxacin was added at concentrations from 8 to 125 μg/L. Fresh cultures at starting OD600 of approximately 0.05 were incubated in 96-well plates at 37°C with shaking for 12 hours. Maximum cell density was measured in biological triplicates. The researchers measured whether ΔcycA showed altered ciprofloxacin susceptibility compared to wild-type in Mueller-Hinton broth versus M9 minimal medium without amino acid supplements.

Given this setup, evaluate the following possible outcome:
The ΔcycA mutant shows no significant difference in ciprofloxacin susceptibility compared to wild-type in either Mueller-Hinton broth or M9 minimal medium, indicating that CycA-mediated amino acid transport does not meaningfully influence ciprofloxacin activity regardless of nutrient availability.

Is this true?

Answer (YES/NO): NO